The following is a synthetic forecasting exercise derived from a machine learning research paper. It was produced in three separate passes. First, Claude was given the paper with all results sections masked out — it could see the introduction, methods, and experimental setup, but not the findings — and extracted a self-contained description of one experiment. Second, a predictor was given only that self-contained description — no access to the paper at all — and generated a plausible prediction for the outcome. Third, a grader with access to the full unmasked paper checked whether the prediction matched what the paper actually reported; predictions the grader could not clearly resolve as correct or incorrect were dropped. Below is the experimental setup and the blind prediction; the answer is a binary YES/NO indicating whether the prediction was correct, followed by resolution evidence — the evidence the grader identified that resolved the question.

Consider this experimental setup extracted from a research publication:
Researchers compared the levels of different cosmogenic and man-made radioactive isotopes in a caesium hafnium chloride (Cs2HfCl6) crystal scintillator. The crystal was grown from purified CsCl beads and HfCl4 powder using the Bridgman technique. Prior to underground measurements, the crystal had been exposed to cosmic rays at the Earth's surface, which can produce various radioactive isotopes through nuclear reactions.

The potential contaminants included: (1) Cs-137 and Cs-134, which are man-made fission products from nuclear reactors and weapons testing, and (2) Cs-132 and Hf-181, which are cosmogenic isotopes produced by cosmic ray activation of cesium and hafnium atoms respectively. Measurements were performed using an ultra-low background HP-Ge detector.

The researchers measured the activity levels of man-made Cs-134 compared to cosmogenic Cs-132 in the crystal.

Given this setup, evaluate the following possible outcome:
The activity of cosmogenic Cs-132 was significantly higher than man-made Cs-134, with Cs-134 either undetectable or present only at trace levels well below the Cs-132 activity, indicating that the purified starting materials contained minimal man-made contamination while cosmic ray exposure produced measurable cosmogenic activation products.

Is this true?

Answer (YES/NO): NO